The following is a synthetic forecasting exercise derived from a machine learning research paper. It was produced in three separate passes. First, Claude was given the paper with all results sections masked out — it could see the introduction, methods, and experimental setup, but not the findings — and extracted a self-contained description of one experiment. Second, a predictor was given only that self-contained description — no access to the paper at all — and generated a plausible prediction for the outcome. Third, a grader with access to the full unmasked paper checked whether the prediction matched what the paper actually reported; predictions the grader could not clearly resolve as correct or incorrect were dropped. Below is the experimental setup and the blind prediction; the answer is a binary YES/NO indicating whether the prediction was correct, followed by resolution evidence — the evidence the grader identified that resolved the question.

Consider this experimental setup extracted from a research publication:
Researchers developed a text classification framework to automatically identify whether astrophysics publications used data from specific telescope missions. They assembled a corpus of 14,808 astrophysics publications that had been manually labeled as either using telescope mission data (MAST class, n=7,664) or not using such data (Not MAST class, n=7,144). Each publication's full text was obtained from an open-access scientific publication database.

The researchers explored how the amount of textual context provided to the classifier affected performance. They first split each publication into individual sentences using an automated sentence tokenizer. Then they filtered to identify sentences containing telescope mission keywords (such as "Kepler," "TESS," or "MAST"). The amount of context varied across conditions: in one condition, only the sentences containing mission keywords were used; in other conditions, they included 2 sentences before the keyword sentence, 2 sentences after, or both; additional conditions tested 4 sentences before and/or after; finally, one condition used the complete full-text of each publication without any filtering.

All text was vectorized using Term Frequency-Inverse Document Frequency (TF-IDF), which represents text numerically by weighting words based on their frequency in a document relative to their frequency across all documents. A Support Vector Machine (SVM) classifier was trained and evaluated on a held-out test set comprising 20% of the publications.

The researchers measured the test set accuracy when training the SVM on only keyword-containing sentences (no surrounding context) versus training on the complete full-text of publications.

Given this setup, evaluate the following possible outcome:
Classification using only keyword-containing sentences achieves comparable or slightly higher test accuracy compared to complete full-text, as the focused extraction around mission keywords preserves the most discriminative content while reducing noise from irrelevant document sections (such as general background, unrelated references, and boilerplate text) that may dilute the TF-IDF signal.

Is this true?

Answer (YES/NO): NO